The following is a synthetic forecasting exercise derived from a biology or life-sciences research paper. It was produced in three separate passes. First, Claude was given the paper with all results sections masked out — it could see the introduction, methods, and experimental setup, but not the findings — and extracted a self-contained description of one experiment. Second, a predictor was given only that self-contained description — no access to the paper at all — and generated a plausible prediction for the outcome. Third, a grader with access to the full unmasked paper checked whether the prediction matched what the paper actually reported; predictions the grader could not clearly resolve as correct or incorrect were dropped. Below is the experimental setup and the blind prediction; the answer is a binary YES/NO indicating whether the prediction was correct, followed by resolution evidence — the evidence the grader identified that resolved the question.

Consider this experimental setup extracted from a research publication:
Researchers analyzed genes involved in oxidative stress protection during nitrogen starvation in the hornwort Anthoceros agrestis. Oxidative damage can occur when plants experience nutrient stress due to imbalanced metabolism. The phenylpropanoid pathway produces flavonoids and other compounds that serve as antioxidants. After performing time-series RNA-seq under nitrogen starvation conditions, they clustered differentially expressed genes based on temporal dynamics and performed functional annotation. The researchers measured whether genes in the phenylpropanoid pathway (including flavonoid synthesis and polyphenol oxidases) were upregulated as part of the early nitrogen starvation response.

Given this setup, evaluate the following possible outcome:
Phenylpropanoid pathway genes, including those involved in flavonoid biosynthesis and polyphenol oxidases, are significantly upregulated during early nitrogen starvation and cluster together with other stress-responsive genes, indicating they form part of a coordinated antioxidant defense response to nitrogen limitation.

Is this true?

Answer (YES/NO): YES